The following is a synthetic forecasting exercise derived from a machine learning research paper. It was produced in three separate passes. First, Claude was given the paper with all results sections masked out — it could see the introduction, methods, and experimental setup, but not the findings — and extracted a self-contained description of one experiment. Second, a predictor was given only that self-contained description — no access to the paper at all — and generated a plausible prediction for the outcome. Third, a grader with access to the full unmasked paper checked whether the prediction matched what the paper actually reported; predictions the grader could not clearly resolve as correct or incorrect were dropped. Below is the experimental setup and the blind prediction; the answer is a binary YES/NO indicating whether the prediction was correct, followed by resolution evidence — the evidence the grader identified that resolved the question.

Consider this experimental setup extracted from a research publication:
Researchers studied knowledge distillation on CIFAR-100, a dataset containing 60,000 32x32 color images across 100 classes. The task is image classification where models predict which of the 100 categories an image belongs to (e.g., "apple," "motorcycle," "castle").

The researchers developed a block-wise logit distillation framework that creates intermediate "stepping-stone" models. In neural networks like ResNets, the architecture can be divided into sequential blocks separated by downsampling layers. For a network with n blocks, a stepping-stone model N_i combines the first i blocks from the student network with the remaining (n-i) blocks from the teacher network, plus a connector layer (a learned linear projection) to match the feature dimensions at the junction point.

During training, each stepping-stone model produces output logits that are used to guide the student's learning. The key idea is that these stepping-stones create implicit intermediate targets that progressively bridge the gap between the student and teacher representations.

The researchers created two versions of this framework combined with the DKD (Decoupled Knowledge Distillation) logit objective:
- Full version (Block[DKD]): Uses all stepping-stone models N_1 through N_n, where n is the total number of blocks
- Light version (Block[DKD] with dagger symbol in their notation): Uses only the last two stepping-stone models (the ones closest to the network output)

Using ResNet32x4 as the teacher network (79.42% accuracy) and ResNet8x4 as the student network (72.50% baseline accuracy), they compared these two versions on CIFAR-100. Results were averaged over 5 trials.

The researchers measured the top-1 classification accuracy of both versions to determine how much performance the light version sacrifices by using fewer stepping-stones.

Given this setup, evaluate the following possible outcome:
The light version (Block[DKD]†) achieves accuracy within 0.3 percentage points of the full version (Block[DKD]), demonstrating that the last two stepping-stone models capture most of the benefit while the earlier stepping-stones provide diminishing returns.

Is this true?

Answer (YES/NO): YES